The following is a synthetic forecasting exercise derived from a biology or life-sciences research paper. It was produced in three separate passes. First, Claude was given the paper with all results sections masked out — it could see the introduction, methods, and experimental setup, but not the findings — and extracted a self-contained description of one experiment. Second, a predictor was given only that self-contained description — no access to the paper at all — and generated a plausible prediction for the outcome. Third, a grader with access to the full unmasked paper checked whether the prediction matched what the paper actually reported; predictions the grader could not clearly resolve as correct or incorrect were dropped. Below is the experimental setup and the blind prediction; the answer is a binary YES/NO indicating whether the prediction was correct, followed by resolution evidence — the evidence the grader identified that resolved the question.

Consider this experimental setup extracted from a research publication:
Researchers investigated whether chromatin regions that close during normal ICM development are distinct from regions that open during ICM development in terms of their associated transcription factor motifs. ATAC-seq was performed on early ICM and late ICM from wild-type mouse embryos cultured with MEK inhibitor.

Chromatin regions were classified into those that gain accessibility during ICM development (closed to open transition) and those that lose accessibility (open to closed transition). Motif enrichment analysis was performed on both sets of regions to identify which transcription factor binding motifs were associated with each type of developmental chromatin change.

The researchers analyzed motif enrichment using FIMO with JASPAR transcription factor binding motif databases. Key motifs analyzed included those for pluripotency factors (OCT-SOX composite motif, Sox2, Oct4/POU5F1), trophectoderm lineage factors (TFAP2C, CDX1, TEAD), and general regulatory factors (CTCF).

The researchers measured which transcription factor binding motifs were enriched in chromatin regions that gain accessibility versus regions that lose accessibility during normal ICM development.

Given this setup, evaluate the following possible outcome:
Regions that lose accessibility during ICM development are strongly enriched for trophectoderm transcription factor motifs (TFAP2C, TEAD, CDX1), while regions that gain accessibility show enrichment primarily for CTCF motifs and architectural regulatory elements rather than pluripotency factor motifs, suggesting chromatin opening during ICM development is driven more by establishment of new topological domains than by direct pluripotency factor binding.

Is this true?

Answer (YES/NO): NO